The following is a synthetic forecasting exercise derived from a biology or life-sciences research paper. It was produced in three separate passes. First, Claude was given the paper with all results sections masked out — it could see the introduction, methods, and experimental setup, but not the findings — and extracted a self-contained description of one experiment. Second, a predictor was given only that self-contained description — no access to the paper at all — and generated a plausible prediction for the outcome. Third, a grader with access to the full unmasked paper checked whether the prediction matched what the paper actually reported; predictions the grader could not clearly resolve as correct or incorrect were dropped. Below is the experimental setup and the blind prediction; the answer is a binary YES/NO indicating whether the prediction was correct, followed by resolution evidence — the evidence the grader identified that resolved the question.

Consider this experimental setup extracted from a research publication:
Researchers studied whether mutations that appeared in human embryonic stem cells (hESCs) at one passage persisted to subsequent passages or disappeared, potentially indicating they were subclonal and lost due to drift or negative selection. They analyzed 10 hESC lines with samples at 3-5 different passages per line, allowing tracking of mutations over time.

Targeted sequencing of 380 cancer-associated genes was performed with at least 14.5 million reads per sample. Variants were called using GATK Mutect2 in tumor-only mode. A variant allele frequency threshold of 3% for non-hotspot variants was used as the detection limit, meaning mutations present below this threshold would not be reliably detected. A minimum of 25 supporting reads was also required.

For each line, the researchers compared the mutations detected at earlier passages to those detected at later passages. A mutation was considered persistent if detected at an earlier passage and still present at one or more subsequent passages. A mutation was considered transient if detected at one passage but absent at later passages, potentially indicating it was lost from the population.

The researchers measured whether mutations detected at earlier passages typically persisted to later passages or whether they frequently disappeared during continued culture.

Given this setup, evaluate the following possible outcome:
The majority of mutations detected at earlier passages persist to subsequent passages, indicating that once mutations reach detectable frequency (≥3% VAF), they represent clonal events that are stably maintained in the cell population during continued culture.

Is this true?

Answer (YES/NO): NO